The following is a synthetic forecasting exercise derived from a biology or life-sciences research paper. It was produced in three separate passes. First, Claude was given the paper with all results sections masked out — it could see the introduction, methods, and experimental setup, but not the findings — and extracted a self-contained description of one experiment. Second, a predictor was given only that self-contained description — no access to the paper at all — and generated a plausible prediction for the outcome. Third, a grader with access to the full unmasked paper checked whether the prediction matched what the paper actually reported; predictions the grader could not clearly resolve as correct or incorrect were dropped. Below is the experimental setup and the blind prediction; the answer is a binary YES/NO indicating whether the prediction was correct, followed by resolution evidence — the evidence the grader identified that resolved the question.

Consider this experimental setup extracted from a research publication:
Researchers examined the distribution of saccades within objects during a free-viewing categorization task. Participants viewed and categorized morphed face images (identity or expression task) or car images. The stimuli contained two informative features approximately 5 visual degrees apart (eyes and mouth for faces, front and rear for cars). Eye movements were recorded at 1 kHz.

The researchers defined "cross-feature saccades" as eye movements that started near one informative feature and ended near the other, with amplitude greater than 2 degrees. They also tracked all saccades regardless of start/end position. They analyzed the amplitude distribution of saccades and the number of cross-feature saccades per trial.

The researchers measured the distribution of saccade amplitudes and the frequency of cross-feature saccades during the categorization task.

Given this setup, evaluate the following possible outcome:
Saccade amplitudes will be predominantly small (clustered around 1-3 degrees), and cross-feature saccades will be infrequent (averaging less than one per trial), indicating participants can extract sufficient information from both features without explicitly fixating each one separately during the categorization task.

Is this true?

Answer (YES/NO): NO